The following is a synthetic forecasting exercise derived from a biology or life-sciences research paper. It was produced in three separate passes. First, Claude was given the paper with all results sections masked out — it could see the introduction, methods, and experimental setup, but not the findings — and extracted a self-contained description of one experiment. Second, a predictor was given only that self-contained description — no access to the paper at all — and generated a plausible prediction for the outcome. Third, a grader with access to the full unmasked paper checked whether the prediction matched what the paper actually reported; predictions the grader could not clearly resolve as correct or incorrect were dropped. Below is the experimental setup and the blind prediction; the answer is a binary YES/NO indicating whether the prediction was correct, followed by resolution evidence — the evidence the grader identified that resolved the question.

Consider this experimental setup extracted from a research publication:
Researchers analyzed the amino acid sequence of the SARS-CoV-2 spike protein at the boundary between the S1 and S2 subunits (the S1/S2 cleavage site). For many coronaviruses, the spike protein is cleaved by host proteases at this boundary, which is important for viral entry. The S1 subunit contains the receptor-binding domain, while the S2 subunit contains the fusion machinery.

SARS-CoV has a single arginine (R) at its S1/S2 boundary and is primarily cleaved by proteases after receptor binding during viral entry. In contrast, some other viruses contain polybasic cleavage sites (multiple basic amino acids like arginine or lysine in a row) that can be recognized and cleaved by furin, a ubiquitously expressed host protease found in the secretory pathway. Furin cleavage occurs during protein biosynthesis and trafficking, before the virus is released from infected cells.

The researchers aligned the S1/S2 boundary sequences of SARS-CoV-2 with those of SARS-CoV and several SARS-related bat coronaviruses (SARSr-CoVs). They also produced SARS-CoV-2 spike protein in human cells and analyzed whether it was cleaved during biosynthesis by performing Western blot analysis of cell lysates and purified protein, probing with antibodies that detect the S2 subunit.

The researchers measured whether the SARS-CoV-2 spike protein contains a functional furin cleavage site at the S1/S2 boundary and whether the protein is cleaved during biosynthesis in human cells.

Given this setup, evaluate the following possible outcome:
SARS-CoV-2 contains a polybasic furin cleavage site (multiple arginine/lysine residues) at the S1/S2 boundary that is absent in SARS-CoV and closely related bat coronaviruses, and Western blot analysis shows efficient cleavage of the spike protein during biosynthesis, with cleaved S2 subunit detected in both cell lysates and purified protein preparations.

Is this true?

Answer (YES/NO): YES